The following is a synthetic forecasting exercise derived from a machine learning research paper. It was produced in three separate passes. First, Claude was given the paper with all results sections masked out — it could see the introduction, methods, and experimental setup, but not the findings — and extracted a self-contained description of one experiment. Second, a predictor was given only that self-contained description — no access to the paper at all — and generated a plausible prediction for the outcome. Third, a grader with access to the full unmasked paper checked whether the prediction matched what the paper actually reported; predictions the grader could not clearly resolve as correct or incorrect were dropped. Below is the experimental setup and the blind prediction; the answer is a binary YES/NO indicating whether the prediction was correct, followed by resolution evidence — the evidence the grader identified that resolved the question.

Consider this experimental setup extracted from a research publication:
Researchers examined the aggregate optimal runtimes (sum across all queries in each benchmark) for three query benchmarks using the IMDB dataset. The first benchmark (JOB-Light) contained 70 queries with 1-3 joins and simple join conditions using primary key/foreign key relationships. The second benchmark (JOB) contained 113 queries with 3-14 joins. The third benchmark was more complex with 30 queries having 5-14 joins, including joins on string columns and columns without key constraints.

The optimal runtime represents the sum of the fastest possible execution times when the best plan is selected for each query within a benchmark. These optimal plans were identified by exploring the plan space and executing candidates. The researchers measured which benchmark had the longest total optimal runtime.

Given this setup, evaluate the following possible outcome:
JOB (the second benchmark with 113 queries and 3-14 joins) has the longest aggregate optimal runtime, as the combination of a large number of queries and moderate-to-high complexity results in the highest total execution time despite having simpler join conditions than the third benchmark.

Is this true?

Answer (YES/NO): NO